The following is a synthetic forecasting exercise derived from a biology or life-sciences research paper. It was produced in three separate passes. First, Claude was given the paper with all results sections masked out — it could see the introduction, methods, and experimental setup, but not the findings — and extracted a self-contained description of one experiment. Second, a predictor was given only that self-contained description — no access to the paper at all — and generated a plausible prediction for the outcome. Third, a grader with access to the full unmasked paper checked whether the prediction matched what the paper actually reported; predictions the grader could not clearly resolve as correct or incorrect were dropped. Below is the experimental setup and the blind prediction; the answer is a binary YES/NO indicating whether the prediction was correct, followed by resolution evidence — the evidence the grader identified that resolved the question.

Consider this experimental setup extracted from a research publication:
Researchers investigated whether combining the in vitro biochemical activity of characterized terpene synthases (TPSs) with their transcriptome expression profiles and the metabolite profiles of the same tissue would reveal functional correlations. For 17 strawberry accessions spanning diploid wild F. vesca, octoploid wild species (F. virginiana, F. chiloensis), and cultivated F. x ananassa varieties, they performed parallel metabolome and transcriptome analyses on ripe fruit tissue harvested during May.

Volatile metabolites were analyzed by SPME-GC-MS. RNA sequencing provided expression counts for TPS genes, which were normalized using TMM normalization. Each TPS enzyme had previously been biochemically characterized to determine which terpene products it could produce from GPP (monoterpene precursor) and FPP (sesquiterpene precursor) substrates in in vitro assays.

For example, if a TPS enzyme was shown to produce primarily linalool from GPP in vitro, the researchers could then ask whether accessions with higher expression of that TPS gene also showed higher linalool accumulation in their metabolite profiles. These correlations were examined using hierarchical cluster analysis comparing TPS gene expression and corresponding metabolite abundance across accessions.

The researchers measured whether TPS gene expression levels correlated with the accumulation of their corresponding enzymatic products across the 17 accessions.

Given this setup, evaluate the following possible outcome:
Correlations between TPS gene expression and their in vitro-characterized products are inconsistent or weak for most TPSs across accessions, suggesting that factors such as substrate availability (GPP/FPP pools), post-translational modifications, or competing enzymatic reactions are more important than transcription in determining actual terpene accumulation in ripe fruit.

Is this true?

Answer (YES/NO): YES